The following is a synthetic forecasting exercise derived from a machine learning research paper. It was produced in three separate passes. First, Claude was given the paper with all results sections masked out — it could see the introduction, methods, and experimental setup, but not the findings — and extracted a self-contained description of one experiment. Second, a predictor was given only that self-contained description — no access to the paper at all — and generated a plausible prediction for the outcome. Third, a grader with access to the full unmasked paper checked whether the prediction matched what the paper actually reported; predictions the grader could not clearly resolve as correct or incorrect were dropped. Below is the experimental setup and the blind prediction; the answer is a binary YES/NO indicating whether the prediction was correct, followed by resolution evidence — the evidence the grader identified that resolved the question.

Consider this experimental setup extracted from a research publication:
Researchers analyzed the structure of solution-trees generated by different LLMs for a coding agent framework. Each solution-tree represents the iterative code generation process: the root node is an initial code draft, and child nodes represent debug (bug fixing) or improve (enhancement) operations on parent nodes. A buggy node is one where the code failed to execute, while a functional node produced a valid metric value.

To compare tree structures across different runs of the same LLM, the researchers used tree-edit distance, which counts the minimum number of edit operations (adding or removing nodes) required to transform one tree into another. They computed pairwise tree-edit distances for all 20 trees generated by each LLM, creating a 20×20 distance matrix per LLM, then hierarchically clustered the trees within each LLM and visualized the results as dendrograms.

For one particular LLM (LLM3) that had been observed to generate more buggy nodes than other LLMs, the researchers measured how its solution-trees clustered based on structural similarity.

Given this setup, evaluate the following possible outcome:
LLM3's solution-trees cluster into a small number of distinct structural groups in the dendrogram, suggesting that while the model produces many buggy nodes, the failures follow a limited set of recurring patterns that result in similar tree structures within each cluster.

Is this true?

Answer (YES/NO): YES